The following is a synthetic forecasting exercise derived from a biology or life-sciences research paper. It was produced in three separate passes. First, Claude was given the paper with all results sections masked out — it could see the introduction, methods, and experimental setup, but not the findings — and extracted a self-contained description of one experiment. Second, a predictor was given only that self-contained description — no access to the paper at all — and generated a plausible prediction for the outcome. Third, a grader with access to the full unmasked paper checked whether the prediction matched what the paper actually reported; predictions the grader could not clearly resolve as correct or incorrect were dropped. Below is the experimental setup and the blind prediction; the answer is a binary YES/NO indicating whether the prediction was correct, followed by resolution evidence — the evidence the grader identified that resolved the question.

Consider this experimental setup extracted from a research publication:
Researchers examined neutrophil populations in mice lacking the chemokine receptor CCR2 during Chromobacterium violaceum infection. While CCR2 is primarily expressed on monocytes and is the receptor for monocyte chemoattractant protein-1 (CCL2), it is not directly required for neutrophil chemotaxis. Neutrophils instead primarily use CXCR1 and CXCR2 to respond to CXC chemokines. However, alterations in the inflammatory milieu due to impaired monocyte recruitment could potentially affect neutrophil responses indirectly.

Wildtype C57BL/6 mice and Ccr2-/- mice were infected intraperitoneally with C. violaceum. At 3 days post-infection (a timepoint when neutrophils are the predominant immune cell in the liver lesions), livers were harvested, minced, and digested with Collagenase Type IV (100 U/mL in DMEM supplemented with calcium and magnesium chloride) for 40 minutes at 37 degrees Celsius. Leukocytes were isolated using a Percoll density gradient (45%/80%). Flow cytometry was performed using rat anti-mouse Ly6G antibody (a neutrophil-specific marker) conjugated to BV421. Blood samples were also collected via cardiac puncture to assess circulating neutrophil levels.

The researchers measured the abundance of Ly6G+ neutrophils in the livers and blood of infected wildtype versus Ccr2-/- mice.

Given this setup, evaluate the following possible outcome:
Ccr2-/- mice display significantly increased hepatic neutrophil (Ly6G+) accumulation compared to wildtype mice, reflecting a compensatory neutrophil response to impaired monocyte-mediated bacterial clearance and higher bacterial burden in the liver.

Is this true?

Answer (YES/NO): YES